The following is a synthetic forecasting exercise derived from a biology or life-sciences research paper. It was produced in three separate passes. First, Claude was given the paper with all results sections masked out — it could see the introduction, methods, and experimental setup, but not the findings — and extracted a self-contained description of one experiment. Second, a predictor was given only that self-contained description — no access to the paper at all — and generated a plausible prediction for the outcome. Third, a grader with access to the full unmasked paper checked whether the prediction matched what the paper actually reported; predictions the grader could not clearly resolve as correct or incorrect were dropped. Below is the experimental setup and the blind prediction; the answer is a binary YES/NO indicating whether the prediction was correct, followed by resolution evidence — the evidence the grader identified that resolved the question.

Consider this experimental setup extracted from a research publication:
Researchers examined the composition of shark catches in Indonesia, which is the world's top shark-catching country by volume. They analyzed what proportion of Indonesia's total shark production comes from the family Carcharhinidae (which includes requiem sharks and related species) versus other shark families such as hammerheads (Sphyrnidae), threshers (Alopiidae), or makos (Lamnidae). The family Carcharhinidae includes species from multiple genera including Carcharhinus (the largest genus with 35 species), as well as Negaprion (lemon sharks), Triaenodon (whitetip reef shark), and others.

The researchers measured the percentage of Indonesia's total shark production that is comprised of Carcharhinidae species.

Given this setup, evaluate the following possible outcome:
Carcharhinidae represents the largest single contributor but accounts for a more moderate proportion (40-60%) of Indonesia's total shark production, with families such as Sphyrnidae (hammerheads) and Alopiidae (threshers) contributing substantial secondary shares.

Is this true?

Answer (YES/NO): YES